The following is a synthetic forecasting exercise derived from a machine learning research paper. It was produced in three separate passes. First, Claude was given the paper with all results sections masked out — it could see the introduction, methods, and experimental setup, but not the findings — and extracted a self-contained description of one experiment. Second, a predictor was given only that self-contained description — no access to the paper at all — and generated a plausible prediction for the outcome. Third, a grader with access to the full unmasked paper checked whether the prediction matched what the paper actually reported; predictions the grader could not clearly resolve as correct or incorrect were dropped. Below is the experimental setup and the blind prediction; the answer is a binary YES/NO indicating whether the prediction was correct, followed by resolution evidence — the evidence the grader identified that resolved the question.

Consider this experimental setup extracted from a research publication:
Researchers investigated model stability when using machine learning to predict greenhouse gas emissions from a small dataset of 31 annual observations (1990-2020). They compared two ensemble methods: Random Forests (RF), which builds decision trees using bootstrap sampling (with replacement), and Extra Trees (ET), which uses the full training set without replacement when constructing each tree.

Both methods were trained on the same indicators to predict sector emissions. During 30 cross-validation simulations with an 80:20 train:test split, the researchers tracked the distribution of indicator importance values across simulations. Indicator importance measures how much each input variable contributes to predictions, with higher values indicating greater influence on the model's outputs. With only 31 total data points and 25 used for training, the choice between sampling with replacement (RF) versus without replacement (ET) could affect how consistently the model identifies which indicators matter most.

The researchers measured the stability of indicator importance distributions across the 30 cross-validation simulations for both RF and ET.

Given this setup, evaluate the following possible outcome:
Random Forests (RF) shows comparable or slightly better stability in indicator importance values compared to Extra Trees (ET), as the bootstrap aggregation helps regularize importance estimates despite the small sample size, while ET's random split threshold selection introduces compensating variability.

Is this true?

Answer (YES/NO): NO